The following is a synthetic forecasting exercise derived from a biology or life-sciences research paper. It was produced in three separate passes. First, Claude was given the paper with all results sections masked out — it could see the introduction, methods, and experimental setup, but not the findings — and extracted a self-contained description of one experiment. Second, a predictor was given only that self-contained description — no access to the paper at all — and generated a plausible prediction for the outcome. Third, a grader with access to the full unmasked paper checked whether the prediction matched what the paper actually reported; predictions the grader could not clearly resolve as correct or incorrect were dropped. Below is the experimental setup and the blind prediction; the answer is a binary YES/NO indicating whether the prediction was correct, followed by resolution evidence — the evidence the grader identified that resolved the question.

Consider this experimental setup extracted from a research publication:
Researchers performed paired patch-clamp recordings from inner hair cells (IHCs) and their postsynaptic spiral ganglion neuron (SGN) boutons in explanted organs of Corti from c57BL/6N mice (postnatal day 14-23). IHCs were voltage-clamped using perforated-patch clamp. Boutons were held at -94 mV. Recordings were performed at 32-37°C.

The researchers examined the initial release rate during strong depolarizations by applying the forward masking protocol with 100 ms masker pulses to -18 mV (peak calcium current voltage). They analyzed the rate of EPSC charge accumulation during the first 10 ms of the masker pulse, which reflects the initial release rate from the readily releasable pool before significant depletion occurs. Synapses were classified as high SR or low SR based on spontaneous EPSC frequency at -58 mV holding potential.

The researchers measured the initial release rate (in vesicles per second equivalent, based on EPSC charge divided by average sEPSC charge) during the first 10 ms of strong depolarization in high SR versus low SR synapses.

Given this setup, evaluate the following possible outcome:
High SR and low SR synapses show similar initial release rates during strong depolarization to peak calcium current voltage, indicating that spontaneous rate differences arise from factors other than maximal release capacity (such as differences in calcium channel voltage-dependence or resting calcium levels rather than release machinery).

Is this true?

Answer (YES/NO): NO